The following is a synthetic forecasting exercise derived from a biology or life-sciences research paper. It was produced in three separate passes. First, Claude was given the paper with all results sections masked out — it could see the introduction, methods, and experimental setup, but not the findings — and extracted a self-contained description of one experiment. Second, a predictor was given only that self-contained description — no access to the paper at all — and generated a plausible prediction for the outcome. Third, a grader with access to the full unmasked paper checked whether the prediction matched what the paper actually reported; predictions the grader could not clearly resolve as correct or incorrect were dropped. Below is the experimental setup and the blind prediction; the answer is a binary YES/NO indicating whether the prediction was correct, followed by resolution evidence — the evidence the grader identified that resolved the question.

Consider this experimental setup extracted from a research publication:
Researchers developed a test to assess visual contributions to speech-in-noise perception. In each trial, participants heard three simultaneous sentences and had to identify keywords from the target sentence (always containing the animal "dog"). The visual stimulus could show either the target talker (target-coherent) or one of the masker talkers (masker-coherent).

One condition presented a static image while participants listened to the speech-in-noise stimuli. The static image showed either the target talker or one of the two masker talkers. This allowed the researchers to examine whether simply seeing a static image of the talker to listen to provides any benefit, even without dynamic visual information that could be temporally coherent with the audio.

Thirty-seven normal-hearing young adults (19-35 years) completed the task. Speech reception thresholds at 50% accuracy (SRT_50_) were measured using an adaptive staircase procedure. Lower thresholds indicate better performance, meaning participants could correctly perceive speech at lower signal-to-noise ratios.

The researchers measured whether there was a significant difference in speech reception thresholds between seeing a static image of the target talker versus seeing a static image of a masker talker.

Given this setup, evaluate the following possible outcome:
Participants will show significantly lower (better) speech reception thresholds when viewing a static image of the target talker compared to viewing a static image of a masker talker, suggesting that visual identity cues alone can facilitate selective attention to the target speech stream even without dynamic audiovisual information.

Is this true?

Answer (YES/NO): NO